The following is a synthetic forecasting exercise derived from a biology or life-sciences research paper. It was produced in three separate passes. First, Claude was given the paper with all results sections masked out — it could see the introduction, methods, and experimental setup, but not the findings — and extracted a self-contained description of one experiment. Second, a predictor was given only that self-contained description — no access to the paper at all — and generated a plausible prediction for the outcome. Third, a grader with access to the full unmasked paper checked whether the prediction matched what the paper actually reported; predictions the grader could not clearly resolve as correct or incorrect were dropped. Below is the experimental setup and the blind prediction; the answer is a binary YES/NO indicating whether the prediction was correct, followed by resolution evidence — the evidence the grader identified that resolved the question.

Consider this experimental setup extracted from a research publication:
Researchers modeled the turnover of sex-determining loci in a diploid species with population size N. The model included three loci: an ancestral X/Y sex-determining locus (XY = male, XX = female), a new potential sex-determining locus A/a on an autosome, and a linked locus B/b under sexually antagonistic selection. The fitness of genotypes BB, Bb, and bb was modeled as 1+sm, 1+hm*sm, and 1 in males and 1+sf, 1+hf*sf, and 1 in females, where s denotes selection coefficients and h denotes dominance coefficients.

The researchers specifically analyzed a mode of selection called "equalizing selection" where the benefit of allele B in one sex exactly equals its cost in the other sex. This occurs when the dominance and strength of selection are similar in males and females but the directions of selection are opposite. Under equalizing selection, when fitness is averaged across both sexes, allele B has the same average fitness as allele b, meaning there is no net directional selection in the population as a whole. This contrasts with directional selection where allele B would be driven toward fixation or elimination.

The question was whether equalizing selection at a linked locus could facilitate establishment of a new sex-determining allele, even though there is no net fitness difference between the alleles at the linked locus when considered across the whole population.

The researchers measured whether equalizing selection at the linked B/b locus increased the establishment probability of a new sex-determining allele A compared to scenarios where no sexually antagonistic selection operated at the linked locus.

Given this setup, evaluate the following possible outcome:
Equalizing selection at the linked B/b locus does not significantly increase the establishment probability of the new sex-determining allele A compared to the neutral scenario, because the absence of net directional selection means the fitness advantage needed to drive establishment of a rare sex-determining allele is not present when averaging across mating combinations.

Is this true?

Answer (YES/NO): NO